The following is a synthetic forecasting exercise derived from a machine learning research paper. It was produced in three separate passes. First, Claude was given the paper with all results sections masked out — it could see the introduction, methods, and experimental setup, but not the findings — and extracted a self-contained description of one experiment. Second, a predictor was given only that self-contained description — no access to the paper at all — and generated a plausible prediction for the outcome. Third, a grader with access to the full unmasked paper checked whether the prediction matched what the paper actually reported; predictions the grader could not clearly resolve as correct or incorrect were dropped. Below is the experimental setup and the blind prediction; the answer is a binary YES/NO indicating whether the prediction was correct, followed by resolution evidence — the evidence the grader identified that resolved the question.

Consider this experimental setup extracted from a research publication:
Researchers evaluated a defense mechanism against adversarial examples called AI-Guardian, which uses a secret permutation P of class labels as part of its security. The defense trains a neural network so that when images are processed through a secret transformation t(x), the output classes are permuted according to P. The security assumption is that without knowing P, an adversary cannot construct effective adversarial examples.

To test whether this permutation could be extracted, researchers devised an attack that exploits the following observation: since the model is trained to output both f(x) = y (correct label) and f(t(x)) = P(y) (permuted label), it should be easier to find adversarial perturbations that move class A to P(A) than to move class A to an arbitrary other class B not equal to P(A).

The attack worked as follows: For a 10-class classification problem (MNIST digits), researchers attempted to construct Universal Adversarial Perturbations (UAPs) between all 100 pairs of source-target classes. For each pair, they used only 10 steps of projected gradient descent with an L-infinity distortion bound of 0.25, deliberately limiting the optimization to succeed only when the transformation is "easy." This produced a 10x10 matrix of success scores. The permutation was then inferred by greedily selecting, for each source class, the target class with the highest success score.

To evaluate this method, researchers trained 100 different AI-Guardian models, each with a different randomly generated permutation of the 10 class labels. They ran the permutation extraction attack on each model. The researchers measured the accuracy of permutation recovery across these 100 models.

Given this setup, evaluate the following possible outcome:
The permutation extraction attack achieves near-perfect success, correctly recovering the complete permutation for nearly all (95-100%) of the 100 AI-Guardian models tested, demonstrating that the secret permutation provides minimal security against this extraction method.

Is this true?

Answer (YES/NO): YES